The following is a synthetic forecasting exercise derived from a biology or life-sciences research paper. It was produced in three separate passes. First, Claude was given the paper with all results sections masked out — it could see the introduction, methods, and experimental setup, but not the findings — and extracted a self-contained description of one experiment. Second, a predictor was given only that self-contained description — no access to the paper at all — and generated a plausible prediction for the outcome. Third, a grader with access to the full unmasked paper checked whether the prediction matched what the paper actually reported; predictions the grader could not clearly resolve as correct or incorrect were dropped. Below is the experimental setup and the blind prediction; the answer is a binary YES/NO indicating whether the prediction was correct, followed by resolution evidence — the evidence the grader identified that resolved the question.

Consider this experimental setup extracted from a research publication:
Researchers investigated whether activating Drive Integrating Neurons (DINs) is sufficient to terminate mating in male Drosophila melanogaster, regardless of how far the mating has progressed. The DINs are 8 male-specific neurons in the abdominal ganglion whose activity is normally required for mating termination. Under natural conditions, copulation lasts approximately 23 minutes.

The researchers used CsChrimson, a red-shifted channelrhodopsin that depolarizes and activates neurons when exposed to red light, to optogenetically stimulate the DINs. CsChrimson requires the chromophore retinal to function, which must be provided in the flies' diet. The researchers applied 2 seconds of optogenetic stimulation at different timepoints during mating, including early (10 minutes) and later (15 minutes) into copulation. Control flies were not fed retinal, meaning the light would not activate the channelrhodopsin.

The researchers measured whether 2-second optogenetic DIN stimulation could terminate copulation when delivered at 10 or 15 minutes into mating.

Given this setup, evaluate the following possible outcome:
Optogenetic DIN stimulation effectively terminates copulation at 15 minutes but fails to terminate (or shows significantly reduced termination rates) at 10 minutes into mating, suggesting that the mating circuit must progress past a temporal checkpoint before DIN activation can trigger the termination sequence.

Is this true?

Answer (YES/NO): NO